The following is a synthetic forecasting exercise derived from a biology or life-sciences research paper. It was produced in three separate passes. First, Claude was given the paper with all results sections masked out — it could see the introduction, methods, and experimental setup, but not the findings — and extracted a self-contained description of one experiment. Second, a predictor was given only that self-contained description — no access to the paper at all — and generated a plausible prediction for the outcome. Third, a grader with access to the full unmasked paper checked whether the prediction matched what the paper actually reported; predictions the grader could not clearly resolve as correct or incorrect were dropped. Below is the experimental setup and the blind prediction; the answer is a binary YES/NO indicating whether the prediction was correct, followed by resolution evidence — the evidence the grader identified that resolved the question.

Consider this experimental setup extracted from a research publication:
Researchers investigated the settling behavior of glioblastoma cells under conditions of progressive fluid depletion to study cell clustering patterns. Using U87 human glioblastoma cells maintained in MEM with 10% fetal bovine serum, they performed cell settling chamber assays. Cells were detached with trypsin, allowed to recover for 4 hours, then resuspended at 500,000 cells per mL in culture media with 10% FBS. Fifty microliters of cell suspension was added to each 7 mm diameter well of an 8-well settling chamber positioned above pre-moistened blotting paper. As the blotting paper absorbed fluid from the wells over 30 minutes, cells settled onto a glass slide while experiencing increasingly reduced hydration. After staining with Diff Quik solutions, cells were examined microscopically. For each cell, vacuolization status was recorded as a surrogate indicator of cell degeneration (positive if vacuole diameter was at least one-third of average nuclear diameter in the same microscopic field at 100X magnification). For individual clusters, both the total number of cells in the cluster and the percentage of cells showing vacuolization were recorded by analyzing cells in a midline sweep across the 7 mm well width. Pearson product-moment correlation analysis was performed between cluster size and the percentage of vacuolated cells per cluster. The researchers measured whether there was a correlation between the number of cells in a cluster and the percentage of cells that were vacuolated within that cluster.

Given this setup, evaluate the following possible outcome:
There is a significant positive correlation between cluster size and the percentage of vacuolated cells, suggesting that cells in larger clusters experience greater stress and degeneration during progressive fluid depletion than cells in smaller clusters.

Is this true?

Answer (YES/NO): NO